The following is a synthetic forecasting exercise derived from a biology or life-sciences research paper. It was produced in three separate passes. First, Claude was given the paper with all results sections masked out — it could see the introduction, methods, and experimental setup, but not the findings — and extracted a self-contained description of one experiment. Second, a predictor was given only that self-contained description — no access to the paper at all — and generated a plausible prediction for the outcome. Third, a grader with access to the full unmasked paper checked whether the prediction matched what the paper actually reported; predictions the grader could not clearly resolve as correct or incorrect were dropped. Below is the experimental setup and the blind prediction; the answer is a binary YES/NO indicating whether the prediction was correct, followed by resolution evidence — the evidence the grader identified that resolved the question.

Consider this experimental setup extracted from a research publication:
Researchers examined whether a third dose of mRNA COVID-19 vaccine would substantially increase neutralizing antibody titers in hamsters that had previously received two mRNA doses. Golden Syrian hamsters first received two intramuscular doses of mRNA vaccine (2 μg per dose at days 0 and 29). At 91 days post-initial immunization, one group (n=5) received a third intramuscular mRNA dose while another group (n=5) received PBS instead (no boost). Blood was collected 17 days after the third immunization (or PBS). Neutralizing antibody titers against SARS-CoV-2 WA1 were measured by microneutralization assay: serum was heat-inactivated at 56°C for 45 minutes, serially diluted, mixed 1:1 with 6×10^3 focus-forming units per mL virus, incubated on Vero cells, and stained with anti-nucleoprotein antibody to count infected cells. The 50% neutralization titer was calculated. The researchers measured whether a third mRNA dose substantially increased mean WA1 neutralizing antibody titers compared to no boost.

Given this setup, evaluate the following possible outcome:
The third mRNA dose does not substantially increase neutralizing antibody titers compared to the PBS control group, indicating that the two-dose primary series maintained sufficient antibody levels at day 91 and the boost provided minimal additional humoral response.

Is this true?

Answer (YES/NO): YES